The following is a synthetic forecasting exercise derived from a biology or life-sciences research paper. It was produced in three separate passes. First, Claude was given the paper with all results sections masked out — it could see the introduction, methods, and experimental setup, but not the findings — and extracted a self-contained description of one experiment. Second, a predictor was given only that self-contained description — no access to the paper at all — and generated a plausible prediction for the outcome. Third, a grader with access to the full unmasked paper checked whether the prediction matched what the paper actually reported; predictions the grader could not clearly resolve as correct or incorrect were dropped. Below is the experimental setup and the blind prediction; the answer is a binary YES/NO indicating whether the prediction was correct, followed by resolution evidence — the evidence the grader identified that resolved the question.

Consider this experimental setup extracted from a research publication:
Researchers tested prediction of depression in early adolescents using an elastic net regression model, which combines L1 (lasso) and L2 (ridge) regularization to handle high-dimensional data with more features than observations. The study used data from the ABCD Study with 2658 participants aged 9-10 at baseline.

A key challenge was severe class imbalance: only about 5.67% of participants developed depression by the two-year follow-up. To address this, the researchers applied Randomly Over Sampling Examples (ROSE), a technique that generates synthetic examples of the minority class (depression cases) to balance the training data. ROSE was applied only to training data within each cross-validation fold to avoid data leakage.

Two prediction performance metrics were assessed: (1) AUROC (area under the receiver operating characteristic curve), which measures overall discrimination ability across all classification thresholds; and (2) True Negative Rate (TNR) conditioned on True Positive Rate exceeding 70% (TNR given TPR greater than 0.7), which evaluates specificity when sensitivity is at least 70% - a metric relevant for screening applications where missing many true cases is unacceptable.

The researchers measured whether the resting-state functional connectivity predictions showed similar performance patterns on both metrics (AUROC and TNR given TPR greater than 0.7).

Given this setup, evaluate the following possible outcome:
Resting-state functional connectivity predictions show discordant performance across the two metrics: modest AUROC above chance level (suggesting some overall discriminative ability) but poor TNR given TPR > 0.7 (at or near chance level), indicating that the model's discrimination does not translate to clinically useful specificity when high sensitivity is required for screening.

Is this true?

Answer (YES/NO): NO